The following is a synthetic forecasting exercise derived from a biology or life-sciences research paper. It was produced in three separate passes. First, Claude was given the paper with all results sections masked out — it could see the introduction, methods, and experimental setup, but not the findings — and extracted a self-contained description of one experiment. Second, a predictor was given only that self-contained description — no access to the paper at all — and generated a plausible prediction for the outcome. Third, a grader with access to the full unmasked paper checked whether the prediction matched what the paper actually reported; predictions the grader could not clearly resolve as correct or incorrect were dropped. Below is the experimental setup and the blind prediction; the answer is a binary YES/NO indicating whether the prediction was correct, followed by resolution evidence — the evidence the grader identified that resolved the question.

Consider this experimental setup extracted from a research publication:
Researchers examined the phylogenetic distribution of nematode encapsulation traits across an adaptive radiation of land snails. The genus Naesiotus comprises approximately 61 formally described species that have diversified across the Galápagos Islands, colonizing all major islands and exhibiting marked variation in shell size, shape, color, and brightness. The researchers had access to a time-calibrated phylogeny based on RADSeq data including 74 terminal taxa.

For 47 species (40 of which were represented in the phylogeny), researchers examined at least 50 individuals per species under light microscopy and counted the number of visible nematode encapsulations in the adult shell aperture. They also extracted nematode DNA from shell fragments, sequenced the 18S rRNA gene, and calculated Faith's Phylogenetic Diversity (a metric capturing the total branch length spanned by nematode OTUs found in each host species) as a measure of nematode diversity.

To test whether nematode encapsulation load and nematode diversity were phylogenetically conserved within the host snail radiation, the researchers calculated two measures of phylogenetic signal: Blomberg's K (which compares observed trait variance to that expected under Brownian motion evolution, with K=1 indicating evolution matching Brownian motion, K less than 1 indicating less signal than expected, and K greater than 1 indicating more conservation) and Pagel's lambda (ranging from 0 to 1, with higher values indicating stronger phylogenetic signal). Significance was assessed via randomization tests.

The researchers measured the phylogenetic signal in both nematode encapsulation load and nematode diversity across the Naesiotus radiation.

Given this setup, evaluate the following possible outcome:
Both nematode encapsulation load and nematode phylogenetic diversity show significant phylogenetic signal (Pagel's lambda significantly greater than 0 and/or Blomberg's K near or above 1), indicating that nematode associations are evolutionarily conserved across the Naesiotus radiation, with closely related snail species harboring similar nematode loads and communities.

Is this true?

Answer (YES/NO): NO